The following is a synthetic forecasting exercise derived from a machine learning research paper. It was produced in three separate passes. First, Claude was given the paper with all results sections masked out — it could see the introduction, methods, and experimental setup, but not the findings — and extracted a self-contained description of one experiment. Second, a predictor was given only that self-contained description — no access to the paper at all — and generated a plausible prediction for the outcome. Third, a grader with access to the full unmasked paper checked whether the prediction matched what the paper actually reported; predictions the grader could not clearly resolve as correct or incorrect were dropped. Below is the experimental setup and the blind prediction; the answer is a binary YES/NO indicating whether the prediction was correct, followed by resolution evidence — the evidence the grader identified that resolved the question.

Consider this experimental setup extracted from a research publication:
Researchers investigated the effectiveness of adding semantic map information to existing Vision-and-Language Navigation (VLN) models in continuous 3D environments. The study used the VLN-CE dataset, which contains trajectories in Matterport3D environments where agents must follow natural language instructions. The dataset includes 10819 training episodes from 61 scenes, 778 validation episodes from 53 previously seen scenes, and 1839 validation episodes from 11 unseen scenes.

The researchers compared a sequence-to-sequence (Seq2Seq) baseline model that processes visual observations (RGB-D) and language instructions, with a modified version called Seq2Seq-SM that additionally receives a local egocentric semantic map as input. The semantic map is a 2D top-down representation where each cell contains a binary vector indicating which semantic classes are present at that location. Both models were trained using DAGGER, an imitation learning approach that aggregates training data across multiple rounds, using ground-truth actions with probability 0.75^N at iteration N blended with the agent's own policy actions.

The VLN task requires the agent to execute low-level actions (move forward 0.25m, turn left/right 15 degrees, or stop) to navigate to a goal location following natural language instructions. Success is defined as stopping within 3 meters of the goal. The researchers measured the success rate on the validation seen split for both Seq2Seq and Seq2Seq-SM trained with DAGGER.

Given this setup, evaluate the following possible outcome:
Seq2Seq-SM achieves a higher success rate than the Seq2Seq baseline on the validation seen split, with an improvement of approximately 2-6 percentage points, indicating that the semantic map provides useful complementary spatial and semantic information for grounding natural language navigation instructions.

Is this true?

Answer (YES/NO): NO